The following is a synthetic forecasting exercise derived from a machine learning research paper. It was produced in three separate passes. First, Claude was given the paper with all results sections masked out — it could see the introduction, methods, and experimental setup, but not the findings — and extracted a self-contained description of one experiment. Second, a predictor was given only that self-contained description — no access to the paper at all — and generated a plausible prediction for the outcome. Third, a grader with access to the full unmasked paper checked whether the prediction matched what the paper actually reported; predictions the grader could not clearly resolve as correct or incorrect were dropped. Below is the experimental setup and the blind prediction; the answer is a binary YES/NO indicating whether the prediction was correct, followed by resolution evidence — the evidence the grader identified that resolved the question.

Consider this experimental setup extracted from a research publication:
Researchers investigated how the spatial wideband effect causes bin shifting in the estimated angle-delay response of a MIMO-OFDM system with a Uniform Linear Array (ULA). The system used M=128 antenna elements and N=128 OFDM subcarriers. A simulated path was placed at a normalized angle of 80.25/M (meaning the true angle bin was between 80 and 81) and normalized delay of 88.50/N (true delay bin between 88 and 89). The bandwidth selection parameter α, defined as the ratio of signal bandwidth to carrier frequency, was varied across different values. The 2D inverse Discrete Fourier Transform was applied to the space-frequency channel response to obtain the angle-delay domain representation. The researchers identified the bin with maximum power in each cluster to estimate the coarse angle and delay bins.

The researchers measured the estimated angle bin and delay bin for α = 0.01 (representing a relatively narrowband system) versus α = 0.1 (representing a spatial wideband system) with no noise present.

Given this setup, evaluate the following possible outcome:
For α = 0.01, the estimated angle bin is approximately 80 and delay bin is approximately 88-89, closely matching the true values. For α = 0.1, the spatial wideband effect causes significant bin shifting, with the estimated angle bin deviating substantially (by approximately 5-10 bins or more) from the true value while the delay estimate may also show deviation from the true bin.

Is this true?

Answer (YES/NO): YES